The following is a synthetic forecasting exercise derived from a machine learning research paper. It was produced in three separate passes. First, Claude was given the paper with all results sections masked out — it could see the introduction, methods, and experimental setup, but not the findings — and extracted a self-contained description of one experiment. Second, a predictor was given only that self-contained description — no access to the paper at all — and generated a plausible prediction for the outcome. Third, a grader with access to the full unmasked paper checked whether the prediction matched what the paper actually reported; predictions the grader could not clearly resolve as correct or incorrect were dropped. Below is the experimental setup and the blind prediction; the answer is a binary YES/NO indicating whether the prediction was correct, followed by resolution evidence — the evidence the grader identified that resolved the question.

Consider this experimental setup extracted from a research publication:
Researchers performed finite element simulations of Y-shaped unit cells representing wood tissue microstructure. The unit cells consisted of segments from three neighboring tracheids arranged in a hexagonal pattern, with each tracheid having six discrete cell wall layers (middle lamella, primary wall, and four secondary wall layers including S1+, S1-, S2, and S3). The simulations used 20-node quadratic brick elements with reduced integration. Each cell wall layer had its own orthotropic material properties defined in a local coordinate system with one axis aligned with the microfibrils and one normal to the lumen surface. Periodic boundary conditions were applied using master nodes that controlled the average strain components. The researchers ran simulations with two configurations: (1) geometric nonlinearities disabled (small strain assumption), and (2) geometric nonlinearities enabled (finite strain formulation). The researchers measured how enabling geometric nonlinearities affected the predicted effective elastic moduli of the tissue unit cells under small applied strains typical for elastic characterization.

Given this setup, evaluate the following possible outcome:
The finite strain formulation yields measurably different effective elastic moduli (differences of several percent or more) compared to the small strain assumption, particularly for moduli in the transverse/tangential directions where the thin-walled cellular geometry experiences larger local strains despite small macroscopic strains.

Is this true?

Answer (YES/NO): NO